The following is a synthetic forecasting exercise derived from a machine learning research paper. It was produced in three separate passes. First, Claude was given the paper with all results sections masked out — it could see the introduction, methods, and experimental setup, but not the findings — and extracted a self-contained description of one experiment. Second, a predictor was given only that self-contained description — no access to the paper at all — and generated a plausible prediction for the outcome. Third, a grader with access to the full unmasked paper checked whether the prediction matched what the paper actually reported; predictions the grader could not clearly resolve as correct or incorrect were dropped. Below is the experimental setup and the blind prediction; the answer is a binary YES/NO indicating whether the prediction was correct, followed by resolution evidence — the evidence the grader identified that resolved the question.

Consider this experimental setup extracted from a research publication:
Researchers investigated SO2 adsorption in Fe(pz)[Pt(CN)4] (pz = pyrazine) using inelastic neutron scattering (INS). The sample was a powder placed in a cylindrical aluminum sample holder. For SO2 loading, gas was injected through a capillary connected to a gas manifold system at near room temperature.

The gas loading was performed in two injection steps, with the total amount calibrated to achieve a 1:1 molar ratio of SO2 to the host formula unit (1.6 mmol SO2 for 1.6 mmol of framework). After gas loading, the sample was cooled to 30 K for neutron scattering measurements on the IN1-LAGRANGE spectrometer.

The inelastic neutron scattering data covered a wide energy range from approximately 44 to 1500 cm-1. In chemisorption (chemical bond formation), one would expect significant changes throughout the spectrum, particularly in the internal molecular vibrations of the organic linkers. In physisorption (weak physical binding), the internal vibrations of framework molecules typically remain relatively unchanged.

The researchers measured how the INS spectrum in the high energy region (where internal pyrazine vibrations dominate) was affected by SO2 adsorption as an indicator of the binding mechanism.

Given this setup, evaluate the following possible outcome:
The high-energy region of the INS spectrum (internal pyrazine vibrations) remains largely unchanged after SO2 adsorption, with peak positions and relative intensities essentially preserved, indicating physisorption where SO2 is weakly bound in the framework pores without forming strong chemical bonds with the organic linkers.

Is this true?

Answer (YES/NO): YES